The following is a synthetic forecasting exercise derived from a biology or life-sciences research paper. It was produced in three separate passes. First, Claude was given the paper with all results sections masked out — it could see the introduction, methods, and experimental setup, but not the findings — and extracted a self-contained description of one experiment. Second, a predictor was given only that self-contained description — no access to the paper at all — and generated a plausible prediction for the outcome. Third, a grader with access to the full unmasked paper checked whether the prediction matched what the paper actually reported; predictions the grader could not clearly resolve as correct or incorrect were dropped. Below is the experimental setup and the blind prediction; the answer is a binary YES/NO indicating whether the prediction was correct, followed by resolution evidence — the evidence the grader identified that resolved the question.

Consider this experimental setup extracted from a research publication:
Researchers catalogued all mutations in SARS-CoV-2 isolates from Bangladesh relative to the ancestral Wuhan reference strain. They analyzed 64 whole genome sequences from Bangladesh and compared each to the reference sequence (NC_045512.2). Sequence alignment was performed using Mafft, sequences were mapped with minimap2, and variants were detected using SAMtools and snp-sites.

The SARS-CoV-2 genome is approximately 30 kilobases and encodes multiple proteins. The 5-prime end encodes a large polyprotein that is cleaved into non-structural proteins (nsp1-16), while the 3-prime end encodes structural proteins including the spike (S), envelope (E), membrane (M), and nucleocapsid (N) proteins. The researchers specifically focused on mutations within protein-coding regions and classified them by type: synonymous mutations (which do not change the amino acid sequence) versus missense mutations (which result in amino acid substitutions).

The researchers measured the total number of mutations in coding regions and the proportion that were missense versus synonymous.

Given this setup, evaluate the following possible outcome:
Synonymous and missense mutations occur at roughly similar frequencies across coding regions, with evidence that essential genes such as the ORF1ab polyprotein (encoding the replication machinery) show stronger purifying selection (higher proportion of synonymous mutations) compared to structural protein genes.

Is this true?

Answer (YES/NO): NO